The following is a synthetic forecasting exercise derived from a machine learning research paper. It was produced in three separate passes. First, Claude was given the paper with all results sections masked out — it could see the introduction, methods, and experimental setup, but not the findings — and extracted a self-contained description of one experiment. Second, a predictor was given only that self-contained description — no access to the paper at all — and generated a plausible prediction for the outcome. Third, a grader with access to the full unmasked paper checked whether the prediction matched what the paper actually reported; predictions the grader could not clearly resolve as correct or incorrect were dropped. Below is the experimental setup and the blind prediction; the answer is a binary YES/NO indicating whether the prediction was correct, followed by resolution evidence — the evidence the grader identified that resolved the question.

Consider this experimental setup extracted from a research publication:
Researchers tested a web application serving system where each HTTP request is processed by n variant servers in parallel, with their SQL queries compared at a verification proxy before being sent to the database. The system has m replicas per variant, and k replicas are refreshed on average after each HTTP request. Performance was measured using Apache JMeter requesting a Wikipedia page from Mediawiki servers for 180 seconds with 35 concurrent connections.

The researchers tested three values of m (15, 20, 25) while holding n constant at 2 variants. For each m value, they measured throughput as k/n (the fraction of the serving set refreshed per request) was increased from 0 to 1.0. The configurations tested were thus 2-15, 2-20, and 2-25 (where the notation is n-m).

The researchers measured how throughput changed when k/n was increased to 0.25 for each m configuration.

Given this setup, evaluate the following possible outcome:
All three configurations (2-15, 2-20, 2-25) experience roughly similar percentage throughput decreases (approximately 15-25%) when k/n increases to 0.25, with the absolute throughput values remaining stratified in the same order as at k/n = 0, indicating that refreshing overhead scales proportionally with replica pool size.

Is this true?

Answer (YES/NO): NO